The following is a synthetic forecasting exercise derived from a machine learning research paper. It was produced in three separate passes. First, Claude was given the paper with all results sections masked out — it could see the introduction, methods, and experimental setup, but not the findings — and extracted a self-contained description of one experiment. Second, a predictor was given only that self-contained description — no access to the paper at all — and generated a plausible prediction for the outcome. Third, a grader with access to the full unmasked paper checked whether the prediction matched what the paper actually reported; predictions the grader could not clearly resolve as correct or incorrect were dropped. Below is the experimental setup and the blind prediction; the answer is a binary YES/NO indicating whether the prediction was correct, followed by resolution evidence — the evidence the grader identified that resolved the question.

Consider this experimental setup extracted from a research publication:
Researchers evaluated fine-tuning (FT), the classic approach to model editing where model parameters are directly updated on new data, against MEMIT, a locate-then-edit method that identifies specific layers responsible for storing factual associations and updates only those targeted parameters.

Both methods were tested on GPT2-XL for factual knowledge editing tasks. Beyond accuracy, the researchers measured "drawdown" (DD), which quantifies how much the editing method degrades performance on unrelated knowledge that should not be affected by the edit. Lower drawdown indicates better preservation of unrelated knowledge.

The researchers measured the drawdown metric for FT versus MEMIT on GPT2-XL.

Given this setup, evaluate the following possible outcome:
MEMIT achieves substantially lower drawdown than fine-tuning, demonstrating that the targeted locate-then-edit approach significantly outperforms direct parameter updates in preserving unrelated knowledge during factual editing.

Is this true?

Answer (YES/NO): YES